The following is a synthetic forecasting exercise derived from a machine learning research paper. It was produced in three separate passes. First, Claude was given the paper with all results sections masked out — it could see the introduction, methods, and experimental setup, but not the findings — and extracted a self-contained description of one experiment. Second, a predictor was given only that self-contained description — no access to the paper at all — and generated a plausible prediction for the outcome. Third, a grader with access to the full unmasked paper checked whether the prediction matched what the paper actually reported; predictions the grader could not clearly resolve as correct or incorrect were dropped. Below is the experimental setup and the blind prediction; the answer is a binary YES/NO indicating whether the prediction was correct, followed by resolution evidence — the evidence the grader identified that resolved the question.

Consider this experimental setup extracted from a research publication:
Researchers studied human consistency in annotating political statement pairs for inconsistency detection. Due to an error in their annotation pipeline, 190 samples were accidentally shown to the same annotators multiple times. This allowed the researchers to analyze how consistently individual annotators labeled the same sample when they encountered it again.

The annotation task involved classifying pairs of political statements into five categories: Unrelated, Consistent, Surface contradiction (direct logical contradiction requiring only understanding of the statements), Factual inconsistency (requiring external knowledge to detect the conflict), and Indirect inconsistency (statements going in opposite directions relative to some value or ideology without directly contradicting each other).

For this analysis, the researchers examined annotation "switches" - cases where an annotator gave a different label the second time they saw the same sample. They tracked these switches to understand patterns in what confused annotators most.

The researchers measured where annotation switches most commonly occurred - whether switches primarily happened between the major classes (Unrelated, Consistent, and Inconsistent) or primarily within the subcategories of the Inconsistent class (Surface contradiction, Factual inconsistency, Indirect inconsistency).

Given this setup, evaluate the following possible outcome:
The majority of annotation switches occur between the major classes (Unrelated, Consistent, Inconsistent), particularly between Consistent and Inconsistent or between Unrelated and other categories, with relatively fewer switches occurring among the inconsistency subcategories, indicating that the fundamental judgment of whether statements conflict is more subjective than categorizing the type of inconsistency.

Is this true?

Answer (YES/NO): NO